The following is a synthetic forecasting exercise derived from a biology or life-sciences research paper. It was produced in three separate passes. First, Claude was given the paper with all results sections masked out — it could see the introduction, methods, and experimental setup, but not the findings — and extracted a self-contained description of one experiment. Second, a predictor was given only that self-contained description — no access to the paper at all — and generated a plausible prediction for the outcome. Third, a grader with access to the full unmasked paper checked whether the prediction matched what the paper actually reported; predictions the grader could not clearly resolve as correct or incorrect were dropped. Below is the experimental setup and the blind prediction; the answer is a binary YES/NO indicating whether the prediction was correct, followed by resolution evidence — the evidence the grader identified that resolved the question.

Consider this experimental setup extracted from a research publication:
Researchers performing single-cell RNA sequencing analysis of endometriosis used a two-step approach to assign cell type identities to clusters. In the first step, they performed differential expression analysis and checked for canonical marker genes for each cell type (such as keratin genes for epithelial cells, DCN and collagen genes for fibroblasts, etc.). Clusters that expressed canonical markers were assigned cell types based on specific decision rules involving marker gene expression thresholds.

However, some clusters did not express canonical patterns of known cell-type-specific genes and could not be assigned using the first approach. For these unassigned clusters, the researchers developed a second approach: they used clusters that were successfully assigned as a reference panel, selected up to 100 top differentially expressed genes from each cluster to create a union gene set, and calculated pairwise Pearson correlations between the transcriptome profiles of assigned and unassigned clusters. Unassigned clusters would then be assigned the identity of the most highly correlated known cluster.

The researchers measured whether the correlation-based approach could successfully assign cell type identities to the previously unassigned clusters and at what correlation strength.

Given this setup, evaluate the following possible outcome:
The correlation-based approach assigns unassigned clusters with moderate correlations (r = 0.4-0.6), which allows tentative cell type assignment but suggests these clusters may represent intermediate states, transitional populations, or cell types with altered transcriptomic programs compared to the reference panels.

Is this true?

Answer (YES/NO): NO